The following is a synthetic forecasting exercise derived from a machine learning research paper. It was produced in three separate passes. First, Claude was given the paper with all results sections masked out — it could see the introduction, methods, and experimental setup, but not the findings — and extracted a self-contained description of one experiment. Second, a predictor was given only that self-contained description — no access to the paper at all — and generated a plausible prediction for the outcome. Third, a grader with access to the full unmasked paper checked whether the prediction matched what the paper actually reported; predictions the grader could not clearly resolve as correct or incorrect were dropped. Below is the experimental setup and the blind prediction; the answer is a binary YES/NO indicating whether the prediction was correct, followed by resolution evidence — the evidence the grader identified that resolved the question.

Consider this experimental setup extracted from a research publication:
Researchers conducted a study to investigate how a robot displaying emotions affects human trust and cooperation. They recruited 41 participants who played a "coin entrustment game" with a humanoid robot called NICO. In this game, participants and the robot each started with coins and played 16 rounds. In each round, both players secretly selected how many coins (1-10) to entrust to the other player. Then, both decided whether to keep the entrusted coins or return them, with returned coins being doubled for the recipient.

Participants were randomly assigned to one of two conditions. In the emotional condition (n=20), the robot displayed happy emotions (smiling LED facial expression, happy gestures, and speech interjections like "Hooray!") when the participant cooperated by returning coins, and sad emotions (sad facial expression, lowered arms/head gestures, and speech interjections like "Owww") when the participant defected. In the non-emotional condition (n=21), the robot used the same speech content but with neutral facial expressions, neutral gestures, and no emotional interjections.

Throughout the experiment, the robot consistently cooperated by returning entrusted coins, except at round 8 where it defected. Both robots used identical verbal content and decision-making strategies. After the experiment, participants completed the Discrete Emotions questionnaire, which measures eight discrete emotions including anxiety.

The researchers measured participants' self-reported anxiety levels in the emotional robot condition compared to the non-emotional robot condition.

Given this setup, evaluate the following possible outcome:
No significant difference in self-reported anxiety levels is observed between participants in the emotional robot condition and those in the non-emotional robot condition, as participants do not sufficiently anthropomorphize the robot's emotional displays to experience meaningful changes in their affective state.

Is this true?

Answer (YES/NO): NO